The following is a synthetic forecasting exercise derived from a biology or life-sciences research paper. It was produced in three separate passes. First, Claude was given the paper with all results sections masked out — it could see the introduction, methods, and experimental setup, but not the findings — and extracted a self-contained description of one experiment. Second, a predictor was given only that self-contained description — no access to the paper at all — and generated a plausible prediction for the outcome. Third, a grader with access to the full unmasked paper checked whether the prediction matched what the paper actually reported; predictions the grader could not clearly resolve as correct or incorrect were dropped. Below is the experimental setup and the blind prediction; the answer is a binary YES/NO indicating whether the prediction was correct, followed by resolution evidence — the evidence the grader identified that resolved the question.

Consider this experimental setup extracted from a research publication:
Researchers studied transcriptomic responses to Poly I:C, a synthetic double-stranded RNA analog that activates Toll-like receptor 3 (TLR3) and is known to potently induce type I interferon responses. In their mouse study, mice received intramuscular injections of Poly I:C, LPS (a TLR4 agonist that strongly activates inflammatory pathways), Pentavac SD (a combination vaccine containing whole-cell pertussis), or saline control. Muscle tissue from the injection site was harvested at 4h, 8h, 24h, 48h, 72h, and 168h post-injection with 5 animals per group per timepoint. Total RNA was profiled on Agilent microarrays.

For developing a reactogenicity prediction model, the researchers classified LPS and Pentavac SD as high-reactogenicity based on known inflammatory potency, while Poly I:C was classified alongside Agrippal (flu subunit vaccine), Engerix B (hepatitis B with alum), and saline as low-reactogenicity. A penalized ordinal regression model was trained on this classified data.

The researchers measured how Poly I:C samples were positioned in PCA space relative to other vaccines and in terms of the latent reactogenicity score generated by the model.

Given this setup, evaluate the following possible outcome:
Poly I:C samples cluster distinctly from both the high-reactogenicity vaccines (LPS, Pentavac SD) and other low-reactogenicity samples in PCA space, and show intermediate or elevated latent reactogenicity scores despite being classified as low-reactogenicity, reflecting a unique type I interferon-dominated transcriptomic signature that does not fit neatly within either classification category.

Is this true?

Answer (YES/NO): NO